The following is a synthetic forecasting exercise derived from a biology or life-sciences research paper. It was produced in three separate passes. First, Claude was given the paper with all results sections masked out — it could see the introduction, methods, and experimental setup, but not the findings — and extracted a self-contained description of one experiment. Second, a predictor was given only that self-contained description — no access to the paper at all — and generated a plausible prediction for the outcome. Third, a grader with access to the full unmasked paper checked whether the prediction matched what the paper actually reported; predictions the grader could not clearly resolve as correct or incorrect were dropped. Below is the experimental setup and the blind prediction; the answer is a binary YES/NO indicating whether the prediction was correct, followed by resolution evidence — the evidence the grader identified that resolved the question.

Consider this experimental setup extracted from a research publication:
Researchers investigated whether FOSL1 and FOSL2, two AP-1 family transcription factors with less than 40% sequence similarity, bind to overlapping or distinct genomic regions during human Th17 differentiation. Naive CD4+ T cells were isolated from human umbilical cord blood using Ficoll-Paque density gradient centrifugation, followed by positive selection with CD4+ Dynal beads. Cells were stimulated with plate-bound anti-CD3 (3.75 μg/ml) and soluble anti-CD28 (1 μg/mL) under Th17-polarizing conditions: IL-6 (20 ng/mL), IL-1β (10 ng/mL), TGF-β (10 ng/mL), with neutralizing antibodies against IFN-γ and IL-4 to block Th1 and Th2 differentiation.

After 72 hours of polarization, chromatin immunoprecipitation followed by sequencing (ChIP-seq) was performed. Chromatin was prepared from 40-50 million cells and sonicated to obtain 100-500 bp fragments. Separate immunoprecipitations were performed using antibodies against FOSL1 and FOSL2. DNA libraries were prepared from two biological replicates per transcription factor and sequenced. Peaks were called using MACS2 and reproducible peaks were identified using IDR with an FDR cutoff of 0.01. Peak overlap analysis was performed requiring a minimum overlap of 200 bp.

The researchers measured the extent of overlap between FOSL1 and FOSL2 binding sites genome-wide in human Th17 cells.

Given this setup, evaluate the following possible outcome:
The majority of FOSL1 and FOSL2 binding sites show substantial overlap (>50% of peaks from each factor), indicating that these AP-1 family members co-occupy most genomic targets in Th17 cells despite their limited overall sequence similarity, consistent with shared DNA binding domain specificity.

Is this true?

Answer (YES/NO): NO